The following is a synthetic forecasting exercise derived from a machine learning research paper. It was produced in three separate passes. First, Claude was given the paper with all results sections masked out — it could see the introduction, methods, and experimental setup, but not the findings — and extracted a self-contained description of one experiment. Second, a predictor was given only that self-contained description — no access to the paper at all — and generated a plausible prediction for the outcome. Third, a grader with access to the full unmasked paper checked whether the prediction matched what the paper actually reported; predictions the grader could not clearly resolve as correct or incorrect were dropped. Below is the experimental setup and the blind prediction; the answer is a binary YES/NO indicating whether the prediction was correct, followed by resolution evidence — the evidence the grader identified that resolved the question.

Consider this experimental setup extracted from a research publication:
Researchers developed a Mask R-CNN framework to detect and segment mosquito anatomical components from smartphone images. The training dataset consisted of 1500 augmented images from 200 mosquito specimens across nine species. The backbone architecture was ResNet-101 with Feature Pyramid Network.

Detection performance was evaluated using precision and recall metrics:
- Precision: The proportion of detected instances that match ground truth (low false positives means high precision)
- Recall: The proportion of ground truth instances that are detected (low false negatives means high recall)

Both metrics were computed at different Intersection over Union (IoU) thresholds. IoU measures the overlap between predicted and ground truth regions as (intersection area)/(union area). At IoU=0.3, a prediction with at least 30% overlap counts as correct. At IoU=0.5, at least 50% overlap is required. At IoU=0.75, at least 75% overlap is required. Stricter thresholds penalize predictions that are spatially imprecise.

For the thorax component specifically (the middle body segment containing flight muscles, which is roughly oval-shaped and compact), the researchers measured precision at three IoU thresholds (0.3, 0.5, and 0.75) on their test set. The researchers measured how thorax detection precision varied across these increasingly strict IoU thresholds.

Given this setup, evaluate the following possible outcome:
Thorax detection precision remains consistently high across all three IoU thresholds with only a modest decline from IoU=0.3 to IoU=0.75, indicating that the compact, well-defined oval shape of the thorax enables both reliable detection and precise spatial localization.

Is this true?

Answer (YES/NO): NO